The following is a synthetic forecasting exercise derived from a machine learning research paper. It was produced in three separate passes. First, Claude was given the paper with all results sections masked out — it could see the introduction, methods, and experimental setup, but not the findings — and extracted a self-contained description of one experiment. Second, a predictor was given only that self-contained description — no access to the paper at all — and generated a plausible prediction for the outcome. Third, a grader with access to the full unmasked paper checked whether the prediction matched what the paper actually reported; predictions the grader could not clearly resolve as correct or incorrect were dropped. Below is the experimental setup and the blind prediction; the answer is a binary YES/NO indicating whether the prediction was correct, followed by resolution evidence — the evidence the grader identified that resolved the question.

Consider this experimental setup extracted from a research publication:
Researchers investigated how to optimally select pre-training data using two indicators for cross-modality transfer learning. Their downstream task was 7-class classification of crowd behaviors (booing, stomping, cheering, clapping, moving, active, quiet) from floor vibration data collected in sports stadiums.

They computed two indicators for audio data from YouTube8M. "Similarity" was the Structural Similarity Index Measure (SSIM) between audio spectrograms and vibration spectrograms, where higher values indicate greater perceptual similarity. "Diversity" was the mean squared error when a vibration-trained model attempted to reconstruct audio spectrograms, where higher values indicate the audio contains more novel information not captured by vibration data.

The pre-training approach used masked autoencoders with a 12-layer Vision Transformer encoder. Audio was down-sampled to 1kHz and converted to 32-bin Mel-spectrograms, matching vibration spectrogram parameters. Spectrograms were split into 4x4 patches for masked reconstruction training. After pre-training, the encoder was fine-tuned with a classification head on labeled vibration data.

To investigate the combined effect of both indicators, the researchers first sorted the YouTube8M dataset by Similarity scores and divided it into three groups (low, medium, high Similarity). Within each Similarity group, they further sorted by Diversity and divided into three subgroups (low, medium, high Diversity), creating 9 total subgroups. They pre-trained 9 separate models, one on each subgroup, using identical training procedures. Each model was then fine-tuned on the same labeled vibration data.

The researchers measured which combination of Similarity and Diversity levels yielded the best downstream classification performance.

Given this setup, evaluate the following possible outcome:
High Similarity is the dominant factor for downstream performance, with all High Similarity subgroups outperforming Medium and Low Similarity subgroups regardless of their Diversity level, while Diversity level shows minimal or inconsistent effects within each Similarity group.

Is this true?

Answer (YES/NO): NO